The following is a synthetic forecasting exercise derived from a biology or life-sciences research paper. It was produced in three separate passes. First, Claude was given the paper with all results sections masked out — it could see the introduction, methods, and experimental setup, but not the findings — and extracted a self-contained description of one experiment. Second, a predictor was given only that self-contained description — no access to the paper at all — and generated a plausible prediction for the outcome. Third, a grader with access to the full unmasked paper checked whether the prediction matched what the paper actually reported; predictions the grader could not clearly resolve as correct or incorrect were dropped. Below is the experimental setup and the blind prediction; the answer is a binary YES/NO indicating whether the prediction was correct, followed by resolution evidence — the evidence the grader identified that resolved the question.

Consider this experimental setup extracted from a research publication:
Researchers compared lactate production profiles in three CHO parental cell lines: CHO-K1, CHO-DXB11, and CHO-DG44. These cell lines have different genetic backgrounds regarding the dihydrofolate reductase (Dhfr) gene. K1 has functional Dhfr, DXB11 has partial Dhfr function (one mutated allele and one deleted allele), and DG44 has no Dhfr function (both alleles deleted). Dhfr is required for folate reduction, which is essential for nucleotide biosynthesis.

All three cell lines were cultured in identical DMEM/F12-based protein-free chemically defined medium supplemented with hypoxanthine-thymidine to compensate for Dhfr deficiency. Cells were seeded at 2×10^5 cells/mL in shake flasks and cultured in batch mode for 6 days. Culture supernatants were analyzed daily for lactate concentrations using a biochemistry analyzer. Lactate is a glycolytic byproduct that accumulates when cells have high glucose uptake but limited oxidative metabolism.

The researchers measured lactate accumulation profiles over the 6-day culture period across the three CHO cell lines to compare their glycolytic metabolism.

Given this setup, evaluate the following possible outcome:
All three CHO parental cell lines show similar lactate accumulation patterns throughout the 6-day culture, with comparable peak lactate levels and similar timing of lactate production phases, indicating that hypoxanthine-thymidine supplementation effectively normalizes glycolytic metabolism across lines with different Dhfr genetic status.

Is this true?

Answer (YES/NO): NO